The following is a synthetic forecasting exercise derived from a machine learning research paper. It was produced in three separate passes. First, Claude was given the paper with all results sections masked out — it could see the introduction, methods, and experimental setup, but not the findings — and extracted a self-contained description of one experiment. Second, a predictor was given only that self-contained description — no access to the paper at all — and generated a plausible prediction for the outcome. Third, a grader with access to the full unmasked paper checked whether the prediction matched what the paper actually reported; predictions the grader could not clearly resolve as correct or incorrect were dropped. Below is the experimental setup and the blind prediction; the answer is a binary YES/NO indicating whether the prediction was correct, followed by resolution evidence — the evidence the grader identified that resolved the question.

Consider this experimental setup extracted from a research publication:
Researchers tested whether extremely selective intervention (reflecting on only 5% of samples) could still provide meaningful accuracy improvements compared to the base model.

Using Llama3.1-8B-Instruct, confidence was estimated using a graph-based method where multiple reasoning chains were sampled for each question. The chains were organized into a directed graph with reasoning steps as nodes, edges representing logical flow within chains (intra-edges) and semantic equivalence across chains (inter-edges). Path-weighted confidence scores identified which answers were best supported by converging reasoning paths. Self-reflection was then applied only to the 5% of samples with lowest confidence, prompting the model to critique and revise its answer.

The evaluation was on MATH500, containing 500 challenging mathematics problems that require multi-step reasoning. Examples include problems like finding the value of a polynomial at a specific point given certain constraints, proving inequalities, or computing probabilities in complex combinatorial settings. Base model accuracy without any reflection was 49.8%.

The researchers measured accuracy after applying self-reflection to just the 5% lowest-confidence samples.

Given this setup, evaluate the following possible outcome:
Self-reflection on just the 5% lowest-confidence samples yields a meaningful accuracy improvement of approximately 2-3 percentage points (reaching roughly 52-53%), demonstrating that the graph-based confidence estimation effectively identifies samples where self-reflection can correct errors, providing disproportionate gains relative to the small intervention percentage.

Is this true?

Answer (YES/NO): YES